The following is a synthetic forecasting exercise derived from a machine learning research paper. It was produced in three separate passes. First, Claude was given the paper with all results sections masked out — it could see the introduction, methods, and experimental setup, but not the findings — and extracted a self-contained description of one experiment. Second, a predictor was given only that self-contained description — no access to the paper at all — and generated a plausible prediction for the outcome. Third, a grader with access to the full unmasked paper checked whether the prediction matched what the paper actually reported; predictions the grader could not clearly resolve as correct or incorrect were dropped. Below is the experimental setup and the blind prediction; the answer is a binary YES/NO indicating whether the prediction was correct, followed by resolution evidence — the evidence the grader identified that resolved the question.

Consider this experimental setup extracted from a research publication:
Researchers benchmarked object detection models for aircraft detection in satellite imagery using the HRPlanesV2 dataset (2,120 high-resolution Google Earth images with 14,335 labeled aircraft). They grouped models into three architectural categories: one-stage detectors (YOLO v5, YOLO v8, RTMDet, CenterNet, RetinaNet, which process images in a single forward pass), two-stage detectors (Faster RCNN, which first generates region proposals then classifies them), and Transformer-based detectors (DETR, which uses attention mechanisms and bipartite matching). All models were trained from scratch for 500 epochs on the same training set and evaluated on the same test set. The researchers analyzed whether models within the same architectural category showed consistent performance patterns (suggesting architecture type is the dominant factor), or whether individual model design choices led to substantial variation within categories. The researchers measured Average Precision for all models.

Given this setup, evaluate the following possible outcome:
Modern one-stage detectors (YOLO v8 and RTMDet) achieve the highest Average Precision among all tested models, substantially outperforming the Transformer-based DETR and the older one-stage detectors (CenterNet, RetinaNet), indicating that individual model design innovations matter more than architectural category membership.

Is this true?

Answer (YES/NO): NO